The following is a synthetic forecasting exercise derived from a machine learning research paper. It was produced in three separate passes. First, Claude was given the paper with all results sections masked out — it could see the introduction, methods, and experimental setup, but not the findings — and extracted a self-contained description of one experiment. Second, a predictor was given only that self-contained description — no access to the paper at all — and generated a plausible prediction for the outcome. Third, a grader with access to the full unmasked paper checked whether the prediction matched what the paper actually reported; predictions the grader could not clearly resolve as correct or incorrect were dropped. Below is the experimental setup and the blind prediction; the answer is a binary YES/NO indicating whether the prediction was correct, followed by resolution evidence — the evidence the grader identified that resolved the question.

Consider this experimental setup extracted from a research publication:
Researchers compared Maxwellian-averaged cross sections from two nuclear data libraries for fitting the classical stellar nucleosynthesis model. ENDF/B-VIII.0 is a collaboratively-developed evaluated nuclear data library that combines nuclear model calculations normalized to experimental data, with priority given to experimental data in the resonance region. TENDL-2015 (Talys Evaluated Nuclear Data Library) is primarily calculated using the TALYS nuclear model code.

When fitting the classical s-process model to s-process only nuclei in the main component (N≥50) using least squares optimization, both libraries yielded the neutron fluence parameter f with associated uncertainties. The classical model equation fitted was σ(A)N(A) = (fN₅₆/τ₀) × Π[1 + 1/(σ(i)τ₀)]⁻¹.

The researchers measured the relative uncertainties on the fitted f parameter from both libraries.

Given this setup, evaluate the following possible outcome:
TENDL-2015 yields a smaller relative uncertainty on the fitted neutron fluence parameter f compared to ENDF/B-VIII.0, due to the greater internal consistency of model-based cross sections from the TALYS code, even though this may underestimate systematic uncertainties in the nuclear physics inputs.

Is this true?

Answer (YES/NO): YES